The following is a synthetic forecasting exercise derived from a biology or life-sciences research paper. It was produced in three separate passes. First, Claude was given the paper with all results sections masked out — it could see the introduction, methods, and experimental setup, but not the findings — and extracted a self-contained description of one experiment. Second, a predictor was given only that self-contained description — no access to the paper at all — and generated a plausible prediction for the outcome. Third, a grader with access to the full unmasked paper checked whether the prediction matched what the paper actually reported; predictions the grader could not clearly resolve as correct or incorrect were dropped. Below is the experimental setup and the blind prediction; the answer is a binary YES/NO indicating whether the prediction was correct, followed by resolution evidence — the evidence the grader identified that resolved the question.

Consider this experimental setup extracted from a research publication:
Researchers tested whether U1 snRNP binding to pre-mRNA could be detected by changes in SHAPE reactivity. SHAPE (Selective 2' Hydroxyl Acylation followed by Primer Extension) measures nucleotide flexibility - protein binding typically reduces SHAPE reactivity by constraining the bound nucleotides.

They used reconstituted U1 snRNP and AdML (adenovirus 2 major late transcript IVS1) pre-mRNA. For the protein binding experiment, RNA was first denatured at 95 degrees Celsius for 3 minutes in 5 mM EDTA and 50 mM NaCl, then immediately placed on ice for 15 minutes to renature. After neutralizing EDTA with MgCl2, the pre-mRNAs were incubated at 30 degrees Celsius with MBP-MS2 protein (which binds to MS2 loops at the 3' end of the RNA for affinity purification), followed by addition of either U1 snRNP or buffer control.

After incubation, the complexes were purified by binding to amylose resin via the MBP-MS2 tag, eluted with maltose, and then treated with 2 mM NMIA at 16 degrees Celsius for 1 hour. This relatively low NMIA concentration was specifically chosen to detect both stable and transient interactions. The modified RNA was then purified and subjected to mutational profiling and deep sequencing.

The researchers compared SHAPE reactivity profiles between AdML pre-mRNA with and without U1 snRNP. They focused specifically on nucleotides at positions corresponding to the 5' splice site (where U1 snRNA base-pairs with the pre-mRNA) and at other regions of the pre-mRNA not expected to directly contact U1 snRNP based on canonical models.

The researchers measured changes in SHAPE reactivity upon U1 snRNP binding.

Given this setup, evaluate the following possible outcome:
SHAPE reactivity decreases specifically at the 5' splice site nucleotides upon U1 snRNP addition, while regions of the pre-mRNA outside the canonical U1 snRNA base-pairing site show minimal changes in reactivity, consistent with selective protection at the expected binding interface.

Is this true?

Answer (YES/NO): NO